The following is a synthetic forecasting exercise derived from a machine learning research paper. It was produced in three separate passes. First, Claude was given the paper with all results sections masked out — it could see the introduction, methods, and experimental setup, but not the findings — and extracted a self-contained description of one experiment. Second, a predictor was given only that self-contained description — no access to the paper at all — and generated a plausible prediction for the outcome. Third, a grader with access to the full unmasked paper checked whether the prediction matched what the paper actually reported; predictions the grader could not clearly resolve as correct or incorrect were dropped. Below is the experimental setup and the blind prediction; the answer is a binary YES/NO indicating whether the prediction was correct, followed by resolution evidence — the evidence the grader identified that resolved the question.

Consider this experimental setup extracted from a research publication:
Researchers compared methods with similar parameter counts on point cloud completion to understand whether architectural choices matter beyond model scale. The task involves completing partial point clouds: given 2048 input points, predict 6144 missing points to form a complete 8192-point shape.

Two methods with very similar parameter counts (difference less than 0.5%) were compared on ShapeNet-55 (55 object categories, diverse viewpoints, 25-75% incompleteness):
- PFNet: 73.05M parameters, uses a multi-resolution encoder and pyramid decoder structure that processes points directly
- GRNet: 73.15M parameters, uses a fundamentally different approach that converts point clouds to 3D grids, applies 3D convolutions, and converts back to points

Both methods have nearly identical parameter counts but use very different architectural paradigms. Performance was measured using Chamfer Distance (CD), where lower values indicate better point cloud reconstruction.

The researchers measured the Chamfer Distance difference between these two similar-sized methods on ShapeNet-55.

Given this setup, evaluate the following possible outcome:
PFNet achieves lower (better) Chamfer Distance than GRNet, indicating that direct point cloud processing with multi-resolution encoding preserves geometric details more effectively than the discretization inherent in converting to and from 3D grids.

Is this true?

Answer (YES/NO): NO